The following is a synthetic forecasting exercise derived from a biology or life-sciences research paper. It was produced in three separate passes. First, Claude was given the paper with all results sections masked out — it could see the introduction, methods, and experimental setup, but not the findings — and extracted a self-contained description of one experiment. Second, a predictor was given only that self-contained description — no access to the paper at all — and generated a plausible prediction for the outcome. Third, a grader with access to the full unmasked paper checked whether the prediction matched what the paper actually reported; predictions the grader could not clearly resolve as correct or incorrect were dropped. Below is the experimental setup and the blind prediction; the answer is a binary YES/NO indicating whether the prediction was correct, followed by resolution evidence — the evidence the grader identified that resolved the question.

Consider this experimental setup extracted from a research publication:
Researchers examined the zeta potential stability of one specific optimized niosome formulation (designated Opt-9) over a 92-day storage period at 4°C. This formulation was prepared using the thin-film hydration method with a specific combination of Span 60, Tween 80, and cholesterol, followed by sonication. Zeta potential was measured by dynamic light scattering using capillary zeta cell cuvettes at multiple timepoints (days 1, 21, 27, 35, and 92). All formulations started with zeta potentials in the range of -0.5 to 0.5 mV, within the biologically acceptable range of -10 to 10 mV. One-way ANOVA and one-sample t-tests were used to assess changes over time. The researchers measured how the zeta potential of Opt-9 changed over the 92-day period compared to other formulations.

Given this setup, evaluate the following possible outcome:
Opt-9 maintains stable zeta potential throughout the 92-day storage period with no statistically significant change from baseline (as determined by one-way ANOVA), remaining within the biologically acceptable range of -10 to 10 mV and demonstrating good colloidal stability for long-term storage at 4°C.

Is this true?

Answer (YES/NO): NO